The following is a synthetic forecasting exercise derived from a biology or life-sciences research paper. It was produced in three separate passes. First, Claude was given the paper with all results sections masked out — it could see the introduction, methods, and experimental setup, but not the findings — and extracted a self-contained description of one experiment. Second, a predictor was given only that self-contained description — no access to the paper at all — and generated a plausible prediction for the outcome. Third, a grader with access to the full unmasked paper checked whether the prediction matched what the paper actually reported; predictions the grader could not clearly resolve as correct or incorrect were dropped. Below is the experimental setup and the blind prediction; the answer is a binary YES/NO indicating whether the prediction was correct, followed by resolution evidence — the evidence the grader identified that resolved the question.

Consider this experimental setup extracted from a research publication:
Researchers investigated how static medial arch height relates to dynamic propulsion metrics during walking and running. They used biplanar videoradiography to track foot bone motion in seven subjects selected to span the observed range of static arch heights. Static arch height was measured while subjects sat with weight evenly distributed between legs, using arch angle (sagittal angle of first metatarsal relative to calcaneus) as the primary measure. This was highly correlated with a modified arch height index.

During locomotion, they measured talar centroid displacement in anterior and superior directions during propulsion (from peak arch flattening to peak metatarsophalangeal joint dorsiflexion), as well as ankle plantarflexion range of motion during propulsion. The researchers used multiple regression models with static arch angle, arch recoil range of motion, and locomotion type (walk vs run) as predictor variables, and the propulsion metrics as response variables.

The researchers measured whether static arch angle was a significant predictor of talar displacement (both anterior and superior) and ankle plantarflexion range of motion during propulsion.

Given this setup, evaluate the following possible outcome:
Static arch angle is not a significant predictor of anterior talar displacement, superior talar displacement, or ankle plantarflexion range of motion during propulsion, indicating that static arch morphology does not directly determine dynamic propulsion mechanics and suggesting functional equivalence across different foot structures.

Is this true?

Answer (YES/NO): YES